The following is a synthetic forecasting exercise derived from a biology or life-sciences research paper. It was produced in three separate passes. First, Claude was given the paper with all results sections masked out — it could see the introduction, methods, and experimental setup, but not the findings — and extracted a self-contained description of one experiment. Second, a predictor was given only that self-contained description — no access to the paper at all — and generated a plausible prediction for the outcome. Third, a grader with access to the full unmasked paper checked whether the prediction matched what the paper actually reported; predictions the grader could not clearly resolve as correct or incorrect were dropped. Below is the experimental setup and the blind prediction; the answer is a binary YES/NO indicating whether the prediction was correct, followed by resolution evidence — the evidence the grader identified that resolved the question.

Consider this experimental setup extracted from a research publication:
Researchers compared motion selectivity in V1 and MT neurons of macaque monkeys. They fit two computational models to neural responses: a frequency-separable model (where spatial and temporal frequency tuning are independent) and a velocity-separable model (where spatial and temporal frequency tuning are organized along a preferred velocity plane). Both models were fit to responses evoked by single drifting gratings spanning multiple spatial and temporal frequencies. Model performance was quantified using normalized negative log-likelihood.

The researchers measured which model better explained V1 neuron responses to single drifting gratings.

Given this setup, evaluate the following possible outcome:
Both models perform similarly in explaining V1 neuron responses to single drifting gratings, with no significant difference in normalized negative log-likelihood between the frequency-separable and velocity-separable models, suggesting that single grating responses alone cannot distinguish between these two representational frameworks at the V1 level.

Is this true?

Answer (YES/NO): NO